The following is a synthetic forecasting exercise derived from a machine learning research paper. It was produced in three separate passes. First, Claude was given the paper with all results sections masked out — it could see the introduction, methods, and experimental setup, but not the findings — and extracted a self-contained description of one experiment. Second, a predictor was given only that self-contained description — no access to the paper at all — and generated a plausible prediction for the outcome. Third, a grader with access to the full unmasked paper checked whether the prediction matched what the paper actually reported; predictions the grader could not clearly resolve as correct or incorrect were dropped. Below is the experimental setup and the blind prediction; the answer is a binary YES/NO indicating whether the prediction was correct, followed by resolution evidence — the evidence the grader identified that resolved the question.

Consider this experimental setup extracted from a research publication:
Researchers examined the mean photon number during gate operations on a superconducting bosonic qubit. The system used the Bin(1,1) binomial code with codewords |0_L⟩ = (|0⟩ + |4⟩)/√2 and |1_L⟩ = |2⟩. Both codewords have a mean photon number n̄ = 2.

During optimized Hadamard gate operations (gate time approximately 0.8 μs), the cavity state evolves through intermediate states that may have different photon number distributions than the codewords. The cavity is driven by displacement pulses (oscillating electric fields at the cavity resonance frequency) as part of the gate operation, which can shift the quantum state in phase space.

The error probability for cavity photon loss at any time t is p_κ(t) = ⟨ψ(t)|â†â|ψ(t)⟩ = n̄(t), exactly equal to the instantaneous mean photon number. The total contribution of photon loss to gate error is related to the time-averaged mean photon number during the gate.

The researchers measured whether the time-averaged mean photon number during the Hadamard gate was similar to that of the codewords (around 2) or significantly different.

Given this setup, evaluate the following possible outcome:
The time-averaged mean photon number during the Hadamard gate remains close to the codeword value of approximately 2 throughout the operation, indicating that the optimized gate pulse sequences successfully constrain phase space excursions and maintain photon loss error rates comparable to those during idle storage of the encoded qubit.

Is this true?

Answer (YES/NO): NO